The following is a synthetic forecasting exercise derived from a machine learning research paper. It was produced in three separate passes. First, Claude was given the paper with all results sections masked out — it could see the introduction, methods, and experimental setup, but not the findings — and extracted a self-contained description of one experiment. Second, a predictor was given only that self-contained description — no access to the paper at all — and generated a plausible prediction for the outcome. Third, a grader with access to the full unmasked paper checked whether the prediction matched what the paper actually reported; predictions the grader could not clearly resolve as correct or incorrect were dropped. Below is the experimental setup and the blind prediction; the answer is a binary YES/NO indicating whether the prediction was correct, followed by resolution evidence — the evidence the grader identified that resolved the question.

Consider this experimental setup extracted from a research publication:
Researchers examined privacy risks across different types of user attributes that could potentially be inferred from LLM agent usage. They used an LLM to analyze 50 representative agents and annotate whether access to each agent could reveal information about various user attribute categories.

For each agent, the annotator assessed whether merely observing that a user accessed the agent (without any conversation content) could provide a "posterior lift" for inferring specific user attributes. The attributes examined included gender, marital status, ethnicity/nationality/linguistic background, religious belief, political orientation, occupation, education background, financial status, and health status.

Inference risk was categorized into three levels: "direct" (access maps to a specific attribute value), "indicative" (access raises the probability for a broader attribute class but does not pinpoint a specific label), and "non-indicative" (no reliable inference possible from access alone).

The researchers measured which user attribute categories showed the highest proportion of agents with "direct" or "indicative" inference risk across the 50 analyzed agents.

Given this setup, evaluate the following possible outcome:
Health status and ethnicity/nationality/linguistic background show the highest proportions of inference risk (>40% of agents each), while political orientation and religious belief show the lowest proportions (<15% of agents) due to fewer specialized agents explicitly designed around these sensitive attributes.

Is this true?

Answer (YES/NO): NO